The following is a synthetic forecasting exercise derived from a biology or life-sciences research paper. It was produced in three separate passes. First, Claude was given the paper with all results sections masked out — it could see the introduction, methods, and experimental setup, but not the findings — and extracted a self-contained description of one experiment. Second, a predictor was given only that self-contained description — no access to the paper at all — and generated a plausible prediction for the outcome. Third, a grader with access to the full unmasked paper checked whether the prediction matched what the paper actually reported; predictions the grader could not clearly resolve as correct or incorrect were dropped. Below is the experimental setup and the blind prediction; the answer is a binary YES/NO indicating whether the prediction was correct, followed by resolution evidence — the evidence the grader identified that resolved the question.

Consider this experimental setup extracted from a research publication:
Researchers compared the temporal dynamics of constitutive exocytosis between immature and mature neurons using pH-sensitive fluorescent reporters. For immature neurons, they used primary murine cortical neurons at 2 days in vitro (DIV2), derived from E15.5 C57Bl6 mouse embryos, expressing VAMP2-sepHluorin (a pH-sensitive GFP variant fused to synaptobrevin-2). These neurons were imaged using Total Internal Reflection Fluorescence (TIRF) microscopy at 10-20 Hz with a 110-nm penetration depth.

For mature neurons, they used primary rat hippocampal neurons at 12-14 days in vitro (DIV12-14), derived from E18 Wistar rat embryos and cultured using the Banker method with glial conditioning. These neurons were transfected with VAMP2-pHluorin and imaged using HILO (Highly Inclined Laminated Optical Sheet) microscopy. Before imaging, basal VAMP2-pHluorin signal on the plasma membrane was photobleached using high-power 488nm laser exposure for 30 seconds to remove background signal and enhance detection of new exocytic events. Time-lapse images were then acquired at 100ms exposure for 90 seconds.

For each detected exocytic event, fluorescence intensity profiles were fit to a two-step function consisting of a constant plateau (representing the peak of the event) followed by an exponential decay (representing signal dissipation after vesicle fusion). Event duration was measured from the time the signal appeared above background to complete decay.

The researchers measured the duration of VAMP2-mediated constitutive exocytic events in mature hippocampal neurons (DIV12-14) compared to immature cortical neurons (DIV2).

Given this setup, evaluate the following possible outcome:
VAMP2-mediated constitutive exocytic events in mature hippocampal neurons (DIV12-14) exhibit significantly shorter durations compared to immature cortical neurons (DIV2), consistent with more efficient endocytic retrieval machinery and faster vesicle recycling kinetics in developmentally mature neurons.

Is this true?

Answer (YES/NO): NO